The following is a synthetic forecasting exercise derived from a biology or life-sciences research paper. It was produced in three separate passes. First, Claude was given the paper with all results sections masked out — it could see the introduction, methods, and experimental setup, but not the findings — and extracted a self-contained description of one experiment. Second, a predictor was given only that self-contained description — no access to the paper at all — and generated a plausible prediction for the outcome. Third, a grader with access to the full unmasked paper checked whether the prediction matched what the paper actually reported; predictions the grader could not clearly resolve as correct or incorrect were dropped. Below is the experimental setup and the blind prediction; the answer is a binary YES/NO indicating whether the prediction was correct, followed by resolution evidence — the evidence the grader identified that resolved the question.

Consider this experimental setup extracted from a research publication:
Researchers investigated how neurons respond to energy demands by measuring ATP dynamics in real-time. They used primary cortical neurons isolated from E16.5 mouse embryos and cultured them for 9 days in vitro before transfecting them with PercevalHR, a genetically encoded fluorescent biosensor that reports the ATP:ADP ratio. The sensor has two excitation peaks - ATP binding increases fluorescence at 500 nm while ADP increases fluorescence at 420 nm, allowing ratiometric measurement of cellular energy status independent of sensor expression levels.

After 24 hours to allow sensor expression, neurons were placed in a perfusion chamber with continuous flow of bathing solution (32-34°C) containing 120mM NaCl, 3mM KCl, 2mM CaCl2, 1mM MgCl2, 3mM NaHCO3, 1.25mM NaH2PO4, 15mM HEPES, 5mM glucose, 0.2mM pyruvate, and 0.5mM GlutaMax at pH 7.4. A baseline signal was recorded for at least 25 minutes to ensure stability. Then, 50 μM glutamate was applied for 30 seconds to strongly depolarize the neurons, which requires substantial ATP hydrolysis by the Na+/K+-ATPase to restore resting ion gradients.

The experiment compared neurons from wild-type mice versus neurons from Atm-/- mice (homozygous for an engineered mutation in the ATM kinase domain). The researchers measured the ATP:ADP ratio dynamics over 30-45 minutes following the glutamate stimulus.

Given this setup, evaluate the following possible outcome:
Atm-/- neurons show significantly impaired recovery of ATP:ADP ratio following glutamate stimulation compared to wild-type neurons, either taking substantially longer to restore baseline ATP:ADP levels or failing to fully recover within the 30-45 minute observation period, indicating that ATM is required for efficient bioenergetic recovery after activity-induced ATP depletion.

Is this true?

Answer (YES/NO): YES